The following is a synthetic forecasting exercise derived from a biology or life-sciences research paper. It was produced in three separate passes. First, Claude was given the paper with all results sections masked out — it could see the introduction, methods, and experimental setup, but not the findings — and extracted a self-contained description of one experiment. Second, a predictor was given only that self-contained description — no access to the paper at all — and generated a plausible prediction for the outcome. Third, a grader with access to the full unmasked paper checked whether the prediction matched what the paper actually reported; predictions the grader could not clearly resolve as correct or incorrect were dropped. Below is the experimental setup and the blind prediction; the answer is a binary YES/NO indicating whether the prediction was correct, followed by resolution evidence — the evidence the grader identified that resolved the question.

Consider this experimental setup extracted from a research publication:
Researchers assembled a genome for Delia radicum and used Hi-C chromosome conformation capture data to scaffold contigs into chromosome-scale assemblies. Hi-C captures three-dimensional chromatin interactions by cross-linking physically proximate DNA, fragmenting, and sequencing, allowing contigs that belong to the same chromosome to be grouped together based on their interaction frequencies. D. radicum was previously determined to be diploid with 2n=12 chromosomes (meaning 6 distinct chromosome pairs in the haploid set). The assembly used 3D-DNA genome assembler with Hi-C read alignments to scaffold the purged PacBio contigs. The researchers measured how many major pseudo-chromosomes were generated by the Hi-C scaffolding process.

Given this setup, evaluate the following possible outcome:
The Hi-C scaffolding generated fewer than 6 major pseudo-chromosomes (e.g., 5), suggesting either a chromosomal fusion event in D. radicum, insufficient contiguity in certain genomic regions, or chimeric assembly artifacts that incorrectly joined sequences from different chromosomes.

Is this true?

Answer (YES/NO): NO